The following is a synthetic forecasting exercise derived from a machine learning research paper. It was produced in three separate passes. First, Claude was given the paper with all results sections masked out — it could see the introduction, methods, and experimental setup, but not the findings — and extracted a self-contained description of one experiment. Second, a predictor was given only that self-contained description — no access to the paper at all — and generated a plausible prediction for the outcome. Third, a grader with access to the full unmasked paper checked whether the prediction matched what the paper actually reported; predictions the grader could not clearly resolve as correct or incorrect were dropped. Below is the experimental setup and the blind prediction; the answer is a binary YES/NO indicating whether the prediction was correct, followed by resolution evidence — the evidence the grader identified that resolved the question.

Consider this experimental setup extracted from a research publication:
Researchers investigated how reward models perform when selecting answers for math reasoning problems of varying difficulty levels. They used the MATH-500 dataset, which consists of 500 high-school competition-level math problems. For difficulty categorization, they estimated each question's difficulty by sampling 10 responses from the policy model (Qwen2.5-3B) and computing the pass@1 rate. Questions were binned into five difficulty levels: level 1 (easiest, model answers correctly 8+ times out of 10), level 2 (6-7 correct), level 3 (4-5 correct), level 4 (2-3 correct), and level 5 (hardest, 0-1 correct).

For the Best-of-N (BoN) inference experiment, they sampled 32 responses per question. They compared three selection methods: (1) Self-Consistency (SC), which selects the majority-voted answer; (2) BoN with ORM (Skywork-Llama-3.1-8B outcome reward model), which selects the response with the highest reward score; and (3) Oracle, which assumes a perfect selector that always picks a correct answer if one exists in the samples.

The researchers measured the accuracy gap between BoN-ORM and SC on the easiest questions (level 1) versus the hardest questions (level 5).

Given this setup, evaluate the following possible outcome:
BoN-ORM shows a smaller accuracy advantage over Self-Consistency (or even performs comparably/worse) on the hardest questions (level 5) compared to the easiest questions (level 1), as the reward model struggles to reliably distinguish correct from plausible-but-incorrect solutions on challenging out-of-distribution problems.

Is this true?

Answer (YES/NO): NO